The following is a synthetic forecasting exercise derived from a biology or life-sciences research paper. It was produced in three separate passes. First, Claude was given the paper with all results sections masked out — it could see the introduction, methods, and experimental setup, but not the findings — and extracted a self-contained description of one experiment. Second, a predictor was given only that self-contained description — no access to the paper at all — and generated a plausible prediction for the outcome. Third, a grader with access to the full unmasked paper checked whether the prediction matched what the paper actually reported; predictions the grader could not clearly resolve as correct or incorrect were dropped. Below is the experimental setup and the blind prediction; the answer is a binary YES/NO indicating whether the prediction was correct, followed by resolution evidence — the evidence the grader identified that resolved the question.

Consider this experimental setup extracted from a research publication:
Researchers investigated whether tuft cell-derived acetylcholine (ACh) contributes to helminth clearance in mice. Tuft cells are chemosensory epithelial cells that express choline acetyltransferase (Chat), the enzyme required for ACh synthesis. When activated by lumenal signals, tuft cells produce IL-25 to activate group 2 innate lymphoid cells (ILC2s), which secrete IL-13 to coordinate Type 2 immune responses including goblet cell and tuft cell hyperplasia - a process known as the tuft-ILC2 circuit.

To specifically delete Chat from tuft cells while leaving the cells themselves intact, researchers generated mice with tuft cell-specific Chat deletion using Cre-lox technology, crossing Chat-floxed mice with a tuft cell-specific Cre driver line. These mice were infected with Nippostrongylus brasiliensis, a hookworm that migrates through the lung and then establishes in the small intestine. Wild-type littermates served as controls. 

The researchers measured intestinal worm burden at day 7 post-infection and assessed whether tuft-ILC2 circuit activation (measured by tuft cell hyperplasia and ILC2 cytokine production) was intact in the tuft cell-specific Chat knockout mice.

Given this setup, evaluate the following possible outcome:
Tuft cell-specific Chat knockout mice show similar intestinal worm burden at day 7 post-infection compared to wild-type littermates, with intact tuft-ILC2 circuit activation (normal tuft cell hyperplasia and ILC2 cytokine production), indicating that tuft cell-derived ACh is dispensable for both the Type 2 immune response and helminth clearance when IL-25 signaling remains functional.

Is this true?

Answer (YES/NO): NO